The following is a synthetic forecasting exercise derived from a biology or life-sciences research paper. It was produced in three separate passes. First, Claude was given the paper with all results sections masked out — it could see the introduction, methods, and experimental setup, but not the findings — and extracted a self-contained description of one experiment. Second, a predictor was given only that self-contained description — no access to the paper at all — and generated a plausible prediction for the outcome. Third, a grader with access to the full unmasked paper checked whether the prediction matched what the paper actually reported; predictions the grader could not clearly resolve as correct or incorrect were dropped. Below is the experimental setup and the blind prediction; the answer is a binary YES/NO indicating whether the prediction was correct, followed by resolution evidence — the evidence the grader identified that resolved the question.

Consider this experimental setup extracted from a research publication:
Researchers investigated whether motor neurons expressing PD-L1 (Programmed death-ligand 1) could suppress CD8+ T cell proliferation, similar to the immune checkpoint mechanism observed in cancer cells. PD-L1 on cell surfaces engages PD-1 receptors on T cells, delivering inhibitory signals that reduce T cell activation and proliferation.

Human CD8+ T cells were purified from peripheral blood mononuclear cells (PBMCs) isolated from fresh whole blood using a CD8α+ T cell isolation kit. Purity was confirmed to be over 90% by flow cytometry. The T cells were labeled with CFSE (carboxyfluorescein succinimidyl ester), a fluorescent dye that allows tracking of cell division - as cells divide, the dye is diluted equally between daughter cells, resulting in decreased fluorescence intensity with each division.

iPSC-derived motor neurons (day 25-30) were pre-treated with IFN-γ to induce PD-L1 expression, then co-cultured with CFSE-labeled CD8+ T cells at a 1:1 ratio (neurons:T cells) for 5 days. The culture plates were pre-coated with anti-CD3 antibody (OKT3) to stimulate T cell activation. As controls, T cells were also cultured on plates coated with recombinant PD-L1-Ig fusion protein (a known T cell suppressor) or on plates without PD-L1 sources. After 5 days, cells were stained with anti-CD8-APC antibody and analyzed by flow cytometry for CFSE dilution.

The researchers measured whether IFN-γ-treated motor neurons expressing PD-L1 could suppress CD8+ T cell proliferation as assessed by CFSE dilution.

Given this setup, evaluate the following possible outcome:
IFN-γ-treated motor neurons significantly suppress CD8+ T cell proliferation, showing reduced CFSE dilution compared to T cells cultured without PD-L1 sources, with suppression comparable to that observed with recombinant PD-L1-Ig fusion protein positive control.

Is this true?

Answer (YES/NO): NO